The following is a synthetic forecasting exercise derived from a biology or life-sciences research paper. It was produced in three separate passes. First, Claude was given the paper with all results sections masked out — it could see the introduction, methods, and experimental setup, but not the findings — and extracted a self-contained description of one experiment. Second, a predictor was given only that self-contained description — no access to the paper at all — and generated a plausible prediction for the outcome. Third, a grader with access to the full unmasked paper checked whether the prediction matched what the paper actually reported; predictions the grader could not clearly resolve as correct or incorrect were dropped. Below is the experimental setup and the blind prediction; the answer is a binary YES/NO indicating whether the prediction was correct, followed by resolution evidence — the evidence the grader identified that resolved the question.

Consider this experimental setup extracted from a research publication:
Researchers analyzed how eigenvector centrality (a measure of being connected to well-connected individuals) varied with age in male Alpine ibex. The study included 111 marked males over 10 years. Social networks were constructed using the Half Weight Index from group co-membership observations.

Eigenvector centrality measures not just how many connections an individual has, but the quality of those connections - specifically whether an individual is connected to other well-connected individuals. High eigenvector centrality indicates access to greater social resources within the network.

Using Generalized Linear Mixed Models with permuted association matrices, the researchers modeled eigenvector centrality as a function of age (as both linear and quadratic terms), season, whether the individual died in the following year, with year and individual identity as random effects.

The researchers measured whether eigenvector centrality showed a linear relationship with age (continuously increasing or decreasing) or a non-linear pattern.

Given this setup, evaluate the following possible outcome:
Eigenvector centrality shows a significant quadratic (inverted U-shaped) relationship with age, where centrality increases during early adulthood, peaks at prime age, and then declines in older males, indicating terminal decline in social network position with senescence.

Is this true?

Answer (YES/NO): YES